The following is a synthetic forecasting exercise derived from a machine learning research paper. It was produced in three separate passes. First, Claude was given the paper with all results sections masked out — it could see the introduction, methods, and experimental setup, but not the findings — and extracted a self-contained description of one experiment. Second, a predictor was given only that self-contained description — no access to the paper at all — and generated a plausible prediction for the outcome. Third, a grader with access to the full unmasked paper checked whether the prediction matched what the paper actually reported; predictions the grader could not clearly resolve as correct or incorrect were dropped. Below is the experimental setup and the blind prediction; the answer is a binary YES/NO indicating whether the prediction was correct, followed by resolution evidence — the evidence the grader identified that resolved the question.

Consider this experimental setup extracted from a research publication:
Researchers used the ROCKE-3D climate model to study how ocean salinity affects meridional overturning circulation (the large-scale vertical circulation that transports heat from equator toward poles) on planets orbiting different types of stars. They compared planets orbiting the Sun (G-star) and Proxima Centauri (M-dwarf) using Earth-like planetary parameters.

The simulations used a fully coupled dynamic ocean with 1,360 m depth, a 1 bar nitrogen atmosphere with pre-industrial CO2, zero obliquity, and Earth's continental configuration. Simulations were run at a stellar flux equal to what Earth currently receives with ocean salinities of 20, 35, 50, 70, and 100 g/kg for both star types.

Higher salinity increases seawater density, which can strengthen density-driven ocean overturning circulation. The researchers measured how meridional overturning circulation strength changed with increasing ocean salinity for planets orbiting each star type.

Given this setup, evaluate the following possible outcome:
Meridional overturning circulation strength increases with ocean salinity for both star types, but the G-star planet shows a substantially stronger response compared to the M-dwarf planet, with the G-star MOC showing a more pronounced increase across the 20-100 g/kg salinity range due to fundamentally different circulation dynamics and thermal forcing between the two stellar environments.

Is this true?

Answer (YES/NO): YES